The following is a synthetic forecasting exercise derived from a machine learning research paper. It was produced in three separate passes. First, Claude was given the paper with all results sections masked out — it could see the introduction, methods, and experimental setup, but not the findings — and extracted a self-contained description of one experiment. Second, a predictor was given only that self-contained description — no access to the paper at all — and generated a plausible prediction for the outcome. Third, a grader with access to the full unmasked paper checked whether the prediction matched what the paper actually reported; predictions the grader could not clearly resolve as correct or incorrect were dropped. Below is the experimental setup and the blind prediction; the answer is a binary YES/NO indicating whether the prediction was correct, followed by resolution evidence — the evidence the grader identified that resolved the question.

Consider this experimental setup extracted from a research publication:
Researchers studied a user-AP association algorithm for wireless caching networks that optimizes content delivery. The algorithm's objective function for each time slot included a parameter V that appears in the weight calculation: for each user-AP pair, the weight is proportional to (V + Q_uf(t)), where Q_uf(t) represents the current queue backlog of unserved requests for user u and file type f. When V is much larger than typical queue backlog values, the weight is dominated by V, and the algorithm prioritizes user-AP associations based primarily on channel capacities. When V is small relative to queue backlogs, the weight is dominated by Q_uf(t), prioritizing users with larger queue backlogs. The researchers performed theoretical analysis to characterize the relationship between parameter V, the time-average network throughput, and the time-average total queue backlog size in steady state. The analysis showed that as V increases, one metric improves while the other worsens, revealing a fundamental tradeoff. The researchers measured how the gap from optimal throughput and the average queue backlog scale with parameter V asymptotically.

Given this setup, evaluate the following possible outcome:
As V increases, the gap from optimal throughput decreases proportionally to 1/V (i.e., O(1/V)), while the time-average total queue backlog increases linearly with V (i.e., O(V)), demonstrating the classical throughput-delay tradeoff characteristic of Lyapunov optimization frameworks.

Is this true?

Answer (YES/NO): YES